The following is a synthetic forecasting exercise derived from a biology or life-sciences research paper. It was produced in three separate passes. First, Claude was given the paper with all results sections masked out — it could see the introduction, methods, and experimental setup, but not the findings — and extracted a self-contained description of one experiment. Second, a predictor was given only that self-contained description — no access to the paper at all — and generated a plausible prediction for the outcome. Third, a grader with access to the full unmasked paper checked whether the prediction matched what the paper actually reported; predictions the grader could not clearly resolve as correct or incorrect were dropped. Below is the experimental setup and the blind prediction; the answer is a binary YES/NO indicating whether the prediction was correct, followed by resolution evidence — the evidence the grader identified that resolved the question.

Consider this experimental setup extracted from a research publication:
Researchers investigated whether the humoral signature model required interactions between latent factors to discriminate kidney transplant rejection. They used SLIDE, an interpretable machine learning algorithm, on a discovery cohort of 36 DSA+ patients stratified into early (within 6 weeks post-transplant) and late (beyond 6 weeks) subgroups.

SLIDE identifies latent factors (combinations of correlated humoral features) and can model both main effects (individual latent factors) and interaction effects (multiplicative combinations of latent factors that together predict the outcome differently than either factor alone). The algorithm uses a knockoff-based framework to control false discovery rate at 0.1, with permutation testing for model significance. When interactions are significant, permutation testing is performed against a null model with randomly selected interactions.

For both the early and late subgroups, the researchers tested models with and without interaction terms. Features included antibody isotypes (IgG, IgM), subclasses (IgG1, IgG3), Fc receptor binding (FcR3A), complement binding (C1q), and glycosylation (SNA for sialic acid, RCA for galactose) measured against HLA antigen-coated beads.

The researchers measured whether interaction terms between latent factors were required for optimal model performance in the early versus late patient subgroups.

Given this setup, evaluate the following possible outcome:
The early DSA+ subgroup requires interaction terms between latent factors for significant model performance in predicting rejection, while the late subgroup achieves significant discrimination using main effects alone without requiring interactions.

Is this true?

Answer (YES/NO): NO